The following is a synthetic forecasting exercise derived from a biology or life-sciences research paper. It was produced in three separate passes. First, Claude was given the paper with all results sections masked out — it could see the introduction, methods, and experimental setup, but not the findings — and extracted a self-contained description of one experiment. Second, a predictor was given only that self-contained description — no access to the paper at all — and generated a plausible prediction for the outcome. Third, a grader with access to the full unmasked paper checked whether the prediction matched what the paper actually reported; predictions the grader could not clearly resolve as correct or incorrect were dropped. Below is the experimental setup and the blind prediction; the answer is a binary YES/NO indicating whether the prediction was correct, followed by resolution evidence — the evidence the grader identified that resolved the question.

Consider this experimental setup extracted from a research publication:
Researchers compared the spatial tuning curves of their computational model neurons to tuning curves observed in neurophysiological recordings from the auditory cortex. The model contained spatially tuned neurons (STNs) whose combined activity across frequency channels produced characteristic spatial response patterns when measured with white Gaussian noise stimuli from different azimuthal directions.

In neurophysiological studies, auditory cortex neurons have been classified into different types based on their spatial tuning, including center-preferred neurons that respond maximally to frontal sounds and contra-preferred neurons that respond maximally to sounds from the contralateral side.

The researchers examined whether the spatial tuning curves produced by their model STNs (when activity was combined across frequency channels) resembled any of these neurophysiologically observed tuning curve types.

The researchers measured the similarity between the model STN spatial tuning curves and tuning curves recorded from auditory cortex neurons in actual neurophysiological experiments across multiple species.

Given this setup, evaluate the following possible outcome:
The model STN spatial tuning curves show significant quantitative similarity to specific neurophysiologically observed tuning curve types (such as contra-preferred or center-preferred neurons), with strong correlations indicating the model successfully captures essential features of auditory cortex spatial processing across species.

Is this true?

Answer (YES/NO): NO